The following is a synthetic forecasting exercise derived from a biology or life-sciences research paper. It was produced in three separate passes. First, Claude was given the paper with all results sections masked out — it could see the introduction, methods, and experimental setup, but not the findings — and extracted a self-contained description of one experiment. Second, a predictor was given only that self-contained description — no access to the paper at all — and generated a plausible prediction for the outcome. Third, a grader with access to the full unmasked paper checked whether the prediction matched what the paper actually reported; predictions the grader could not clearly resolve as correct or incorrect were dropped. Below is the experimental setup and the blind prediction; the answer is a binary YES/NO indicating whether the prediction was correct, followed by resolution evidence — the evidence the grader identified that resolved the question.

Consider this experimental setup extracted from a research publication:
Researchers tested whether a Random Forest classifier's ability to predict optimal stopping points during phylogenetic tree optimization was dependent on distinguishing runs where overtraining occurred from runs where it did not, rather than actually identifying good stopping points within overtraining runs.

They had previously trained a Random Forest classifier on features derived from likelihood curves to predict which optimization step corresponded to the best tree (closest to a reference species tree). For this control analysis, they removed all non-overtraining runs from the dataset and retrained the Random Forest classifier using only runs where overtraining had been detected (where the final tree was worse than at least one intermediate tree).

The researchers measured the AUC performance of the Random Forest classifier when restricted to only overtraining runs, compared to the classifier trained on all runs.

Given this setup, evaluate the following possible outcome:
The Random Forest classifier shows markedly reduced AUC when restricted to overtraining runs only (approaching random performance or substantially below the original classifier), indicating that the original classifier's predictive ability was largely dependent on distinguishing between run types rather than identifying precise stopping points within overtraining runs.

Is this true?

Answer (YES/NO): NO